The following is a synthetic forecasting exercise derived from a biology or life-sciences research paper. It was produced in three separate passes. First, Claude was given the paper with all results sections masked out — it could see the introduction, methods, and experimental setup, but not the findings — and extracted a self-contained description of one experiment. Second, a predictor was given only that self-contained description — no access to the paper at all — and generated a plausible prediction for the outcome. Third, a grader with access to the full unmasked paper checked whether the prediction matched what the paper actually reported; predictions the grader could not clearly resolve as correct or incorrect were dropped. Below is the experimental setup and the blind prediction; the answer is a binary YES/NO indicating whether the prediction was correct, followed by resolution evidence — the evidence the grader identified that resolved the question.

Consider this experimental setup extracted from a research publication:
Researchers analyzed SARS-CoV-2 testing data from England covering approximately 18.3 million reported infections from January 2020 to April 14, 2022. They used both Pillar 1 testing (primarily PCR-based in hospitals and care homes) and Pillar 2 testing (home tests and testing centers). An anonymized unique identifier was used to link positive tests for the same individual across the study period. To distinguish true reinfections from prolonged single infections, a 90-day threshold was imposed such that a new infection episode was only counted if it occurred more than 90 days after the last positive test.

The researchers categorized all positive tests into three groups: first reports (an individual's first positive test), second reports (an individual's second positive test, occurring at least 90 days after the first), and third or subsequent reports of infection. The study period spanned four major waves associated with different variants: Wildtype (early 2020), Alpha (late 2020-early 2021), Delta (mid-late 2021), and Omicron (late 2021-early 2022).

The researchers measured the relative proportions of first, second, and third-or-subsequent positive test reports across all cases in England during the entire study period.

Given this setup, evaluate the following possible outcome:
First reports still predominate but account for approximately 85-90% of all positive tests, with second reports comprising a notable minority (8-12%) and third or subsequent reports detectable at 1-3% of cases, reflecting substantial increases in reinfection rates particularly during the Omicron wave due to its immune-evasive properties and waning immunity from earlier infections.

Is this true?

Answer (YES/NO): NO